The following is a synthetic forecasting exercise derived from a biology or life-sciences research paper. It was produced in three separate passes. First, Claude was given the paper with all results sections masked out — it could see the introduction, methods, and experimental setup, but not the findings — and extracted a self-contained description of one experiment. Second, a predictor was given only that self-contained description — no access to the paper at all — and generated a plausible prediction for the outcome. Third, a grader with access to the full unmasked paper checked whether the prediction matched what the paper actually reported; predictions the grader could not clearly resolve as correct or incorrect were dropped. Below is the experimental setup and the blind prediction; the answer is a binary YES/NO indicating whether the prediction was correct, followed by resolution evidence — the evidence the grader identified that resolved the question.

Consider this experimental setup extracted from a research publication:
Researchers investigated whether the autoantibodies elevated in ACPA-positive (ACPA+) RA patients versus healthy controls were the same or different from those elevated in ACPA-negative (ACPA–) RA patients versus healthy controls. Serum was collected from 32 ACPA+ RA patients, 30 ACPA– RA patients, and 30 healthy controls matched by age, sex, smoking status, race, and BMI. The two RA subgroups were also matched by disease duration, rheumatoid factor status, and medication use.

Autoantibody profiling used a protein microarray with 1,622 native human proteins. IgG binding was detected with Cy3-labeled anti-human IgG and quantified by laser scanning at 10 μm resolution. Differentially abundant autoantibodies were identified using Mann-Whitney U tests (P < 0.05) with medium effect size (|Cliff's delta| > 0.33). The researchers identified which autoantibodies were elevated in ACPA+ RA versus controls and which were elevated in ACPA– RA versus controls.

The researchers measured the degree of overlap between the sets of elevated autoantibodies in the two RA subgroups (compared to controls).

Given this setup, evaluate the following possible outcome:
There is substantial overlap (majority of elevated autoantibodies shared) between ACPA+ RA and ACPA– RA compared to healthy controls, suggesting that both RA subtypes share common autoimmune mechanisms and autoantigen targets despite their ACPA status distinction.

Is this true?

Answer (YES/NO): NO